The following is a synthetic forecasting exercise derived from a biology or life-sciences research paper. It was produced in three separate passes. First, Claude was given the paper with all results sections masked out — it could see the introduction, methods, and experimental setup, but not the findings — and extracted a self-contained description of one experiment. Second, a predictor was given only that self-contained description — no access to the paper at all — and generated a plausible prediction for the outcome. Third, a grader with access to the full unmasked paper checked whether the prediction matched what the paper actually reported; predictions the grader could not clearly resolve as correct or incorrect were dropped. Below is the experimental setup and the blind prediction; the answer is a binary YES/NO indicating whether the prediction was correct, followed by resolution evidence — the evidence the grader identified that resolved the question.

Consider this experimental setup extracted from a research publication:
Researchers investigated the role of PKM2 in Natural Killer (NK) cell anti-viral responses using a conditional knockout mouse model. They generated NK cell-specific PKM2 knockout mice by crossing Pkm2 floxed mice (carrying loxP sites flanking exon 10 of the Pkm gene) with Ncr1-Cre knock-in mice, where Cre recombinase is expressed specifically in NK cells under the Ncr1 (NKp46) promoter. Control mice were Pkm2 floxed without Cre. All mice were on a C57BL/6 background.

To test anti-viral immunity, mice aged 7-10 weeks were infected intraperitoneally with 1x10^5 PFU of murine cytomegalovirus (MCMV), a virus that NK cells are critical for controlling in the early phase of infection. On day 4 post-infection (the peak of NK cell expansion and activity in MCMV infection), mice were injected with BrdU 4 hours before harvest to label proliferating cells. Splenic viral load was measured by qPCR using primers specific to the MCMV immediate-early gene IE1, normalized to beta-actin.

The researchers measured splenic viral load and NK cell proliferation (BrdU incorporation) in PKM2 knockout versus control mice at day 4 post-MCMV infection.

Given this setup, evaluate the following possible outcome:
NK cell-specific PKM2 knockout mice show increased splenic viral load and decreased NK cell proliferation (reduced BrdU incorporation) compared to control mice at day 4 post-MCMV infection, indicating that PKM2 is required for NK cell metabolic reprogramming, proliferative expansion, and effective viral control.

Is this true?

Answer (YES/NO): NO